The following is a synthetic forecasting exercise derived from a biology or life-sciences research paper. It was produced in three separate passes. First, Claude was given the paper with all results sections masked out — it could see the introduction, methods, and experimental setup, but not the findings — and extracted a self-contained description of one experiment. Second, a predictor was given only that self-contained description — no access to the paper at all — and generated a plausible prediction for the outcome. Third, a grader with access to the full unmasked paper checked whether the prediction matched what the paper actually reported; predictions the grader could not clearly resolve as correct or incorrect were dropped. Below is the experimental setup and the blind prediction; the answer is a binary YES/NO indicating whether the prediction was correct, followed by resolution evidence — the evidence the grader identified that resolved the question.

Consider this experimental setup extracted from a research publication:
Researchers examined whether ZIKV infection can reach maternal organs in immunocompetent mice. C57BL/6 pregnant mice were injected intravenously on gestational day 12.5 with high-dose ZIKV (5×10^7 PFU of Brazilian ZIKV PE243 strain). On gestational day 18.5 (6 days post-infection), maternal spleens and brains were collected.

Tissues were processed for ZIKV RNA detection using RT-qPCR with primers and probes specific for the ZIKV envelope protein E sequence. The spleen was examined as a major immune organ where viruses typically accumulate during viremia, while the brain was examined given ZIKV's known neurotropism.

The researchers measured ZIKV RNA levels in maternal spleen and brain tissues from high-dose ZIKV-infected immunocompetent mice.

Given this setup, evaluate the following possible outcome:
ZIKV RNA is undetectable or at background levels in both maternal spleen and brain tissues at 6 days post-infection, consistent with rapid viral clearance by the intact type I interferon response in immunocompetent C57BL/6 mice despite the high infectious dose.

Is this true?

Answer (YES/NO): NO